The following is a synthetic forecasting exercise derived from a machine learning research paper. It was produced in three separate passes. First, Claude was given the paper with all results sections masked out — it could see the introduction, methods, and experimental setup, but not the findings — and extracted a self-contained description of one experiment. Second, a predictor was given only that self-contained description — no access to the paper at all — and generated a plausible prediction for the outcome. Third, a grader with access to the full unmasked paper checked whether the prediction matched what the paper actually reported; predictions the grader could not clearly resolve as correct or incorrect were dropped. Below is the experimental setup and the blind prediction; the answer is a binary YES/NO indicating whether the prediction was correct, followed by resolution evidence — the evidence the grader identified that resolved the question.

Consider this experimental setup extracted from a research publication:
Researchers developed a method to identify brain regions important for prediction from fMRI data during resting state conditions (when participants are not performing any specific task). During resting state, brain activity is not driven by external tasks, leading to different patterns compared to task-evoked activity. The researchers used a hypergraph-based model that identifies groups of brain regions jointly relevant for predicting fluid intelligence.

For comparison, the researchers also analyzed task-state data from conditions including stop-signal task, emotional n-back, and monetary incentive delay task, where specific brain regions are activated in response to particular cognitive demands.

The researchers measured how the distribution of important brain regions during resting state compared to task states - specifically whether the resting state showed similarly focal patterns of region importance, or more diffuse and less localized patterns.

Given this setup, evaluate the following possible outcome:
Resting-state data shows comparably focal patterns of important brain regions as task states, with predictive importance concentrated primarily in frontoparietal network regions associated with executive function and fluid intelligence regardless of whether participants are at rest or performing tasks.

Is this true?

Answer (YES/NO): NO